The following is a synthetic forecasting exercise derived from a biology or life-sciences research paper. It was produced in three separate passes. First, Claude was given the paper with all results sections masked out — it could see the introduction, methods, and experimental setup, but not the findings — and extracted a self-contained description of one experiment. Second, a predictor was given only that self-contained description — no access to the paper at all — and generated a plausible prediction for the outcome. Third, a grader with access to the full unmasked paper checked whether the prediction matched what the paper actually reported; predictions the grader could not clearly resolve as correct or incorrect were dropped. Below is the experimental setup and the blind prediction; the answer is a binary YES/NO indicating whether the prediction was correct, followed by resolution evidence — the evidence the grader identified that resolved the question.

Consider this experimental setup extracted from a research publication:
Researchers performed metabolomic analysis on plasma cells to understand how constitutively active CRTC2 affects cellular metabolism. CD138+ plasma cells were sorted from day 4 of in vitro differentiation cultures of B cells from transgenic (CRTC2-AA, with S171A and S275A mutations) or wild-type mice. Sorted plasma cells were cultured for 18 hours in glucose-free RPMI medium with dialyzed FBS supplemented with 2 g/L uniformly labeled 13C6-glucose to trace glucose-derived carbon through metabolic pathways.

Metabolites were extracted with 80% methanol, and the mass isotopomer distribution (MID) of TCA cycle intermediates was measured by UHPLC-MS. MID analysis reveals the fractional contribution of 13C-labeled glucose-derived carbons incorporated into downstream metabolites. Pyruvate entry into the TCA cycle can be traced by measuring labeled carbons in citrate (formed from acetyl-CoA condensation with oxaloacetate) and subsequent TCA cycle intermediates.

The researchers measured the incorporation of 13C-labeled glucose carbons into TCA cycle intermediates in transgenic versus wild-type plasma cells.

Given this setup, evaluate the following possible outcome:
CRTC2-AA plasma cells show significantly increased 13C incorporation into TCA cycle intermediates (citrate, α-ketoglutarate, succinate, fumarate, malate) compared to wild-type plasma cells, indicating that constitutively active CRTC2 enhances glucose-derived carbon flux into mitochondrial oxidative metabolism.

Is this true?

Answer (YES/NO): NO